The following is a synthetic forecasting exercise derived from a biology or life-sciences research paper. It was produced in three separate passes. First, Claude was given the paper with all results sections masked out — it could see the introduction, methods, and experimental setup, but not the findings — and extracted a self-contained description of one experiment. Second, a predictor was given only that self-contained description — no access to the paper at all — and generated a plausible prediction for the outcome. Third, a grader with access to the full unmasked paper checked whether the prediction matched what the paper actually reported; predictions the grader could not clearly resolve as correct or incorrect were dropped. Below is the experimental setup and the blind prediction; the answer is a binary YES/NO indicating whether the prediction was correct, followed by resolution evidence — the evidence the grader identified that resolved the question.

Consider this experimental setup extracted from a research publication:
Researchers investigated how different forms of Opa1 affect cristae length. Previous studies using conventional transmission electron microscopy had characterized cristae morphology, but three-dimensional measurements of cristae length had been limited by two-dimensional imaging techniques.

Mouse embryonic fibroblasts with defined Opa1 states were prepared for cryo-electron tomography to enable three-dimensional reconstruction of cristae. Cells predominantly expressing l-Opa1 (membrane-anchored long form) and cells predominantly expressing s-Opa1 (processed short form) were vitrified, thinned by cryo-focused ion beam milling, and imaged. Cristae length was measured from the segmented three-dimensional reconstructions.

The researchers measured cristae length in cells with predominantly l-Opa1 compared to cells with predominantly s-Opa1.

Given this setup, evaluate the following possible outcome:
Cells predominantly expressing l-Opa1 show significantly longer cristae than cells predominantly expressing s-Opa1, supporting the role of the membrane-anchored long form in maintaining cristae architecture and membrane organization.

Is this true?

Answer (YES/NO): NO